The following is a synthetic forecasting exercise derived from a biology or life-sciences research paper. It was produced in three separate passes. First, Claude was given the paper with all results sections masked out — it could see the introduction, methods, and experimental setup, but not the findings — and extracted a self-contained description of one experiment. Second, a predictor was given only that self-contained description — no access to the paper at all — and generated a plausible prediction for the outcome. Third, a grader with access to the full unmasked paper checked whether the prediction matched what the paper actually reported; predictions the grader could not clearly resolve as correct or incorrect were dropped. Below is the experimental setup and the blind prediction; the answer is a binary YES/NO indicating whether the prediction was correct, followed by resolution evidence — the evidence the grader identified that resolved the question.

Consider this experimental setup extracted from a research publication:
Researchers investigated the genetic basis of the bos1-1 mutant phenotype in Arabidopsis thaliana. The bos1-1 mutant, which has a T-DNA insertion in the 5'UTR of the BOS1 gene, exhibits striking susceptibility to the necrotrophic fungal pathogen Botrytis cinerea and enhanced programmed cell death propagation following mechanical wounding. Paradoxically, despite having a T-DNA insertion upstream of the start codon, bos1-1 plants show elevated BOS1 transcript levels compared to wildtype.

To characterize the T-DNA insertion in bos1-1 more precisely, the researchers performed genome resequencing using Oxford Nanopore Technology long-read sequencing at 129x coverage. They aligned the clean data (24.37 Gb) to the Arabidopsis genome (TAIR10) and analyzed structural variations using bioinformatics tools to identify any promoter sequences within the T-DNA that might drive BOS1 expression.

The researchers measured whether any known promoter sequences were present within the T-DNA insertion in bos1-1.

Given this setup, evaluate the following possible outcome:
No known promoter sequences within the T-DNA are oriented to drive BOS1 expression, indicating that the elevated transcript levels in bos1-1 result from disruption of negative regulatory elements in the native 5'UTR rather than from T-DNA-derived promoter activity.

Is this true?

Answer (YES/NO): NO